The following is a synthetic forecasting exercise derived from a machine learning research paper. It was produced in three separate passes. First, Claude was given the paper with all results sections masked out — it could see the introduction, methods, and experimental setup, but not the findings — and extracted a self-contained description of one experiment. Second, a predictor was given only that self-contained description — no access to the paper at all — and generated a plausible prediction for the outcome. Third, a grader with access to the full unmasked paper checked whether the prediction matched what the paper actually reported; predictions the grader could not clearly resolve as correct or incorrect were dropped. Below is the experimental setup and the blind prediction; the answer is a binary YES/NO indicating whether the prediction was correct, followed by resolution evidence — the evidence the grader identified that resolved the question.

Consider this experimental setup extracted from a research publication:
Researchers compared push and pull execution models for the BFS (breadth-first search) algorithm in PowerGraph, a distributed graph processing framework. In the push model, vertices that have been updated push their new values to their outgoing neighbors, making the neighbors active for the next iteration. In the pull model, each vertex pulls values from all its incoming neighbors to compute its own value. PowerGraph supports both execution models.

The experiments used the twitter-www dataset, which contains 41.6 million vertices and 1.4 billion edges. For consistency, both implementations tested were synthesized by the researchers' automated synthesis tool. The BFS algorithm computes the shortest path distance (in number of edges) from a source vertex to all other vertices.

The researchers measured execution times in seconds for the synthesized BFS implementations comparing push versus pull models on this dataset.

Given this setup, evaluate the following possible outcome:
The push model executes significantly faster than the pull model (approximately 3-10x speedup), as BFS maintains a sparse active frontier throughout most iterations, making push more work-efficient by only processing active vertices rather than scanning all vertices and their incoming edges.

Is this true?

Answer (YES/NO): NO